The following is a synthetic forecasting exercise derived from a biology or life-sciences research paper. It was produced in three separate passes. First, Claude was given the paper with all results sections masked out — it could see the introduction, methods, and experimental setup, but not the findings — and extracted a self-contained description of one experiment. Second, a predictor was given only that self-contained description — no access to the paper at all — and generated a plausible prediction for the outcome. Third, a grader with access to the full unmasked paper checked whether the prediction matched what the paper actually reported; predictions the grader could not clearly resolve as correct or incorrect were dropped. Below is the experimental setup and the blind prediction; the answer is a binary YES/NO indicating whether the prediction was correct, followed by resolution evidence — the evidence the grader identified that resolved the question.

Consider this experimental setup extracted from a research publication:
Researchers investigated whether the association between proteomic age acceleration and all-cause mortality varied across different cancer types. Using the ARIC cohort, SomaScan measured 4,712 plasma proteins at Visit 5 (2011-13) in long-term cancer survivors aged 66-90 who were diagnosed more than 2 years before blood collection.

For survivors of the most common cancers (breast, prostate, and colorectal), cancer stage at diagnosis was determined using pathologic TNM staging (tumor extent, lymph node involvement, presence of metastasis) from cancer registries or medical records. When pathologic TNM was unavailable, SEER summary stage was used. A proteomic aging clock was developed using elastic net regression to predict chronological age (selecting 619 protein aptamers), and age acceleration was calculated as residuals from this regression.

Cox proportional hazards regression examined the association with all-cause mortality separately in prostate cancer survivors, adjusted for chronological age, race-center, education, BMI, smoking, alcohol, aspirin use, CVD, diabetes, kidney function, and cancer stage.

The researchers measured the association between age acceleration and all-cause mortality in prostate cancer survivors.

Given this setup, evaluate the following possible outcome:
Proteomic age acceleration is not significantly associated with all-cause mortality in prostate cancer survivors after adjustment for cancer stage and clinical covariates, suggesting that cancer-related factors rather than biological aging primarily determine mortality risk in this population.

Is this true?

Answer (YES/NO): YES